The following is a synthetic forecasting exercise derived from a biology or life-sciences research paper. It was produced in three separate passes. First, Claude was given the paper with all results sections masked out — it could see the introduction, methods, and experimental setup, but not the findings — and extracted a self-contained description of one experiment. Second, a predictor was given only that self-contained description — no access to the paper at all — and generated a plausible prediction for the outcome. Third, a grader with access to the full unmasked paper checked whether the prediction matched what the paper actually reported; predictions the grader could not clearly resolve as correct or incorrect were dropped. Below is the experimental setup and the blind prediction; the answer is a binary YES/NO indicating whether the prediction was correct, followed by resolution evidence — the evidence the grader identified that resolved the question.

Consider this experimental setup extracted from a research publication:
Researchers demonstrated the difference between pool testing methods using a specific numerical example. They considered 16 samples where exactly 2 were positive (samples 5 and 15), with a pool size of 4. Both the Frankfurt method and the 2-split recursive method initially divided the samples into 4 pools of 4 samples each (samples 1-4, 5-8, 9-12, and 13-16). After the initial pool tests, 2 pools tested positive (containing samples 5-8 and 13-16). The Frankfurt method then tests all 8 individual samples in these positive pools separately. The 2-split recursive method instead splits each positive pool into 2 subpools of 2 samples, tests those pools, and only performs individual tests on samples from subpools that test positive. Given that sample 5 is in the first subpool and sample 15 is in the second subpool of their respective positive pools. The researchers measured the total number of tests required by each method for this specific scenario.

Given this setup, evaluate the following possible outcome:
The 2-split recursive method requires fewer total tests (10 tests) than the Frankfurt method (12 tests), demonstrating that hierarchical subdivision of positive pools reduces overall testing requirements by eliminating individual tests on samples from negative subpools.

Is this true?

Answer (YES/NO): NO